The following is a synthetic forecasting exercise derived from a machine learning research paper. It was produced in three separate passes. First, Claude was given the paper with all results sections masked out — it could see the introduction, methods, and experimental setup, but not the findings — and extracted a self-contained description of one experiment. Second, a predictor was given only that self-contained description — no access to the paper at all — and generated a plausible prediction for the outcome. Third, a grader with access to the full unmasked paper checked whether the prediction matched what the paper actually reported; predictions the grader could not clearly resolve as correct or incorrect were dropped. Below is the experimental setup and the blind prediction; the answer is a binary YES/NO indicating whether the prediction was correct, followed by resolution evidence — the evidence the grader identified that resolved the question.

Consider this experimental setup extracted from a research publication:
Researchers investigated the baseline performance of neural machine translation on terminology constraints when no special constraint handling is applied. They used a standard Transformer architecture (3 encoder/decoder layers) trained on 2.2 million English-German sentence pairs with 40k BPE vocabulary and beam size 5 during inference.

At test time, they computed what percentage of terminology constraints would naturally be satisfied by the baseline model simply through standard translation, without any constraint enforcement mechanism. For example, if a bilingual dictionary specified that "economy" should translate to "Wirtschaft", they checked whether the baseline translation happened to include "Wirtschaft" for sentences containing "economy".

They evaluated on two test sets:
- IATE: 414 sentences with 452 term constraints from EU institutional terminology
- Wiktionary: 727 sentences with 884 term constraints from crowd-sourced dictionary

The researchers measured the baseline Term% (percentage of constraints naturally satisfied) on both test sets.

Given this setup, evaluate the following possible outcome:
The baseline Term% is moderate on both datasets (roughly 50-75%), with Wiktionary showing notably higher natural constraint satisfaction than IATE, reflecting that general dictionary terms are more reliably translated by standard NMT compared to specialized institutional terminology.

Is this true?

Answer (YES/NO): NO